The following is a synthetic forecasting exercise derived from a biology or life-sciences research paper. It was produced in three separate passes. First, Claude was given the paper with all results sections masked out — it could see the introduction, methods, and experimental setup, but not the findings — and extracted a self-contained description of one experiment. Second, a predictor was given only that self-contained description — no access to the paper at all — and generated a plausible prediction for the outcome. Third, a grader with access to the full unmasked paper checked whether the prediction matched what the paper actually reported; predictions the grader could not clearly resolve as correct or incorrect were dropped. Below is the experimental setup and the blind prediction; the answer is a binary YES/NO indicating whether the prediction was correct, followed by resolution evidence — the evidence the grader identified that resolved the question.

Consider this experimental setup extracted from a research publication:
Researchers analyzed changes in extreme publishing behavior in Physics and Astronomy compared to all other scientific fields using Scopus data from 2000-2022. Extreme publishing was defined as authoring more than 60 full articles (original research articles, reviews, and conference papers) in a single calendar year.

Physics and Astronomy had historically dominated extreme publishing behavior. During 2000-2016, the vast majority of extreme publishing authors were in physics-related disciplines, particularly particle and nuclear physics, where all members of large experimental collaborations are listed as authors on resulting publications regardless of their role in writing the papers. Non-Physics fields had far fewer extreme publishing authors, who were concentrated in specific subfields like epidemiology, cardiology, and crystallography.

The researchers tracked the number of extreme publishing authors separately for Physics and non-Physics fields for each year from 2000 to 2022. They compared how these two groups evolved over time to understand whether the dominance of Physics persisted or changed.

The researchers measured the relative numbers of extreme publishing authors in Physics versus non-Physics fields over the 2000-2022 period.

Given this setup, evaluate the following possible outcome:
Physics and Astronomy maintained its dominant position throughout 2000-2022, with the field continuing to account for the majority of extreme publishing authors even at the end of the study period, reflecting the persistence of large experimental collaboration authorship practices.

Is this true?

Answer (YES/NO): NO